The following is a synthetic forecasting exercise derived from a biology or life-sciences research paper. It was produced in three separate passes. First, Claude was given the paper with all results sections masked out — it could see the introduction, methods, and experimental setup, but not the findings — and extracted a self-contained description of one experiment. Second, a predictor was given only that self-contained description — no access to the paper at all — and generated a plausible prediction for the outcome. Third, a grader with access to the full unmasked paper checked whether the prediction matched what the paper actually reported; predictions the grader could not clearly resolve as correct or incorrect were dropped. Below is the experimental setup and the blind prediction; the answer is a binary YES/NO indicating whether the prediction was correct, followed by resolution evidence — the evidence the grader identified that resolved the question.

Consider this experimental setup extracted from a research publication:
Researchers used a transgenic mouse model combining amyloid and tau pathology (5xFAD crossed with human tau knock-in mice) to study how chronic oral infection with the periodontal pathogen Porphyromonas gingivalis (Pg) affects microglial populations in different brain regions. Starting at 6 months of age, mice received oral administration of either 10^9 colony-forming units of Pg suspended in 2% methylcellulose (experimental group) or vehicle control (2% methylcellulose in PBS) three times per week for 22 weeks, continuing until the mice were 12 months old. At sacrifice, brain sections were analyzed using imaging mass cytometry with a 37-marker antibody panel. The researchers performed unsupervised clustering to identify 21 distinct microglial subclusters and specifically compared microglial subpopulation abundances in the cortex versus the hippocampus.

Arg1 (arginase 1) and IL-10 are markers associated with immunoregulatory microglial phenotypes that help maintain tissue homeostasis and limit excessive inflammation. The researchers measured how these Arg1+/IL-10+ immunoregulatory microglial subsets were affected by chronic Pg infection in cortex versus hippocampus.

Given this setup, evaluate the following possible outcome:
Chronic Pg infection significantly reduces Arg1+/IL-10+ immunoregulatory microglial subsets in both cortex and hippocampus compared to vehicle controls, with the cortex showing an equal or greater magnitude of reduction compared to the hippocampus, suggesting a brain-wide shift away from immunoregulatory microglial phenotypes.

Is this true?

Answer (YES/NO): NO